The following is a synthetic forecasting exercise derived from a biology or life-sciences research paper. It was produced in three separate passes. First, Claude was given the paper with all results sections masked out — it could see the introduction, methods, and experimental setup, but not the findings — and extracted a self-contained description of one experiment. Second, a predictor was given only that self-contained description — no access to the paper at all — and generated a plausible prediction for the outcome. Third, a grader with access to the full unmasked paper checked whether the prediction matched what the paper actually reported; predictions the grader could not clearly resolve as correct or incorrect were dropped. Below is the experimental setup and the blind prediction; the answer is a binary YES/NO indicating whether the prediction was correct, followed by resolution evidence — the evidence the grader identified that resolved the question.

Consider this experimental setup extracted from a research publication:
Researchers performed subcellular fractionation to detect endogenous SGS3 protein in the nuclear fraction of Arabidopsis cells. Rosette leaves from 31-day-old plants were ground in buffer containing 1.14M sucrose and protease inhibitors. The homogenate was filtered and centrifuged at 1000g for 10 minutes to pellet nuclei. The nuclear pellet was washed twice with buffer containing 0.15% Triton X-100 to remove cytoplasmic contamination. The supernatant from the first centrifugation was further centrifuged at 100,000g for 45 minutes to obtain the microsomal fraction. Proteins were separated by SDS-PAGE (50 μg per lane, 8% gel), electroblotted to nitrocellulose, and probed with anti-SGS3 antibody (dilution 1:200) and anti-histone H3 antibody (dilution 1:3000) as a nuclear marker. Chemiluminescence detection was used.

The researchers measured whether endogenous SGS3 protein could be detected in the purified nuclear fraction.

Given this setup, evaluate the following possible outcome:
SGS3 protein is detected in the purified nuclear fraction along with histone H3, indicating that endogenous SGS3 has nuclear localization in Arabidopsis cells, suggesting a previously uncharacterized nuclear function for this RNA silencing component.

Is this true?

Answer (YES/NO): YES